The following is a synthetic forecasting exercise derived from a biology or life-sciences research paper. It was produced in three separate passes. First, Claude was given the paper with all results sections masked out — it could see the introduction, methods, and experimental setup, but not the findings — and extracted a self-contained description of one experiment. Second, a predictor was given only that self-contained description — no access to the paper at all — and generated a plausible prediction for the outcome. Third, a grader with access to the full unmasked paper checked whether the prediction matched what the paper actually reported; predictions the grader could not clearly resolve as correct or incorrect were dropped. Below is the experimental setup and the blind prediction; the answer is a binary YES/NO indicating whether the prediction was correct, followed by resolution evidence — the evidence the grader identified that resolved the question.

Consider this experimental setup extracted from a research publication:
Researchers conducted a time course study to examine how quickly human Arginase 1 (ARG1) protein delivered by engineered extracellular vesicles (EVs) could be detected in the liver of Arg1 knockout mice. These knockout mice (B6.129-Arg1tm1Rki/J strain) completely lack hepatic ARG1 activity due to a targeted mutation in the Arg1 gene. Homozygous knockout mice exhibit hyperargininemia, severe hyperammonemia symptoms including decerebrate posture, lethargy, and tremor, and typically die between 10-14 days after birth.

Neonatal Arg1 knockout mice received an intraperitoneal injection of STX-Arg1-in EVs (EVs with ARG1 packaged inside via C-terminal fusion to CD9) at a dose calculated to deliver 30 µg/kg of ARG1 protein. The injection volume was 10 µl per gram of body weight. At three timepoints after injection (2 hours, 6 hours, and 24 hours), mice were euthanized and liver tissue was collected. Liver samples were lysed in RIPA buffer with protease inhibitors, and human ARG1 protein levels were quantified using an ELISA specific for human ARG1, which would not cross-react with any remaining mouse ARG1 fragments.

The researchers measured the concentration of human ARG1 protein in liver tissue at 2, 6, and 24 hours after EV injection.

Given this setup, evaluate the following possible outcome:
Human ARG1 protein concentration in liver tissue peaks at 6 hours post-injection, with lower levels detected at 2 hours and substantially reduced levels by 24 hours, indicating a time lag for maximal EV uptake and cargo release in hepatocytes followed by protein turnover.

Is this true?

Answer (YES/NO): NO